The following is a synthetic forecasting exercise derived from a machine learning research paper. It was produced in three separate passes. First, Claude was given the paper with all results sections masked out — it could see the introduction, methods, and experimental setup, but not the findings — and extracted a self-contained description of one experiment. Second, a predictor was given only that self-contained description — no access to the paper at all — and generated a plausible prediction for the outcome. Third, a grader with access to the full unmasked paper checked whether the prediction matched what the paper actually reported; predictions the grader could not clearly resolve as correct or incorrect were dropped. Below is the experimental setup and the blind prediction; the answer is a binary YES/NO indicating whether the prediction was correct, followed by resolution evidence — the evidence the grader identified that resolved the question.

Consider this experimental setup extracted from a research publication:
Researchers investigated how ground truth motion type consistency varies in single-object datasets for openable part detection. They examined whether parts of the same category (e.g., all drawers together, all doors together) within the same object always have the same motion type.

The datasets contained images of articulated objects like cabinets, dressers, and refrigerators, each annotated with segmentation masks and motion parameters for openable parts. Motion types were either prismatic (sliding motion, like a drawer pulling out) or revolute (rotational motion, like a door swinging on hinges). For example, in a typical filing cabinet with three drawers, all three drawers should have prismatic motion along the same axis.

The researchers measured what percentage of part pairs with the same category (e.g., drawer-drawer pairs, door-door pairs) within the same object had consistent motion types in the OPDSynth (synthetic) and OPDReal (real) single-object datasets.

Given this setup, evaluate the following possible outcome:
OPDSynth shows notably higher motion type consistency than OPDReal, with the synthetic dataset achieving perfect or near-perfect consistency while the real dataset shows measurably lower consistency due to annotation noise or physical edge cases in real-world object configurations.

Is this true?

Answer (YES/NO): NO